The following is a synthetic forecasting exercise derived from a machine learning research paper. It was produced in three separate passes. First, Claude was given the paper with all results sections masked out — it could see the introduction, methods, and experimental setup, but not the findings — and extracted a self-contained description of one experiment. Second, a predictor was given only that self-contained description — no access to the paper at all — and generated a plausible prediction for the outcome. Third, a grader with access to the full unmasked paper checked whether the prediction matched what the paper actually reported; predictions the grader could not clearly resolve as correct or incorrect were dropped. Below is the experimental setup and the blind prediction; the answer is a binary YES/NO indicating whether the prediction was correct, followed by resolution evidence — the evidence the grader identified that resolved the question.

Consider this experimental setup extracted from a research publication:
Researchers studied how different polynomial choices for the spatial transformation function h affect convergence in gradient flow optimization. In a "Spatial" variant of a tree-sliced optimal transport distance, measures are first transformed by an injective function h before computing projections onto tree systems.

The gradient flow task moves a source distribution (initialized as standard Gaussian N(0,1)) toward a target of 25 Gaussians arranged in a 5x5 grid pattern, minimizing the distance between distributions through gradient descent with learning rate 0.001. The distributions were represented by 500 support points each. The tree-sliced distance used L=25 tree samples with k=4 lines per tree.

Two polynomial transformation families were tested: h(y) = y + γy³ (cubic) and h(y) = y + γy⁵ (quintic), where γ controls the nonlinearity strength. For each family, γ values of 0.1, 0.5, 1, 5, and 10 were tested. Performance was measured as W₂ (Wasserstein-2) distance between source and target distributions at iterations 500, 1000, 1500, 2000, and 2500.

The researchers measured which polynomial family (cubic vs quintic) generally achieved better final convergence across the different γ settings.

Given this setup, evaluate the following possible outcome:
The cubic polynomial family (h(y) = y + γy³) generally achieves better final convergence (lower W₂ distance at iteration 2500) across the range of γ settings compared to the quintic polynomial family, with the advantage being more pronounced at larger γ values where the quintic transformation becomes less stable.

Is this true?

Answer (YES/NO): YES